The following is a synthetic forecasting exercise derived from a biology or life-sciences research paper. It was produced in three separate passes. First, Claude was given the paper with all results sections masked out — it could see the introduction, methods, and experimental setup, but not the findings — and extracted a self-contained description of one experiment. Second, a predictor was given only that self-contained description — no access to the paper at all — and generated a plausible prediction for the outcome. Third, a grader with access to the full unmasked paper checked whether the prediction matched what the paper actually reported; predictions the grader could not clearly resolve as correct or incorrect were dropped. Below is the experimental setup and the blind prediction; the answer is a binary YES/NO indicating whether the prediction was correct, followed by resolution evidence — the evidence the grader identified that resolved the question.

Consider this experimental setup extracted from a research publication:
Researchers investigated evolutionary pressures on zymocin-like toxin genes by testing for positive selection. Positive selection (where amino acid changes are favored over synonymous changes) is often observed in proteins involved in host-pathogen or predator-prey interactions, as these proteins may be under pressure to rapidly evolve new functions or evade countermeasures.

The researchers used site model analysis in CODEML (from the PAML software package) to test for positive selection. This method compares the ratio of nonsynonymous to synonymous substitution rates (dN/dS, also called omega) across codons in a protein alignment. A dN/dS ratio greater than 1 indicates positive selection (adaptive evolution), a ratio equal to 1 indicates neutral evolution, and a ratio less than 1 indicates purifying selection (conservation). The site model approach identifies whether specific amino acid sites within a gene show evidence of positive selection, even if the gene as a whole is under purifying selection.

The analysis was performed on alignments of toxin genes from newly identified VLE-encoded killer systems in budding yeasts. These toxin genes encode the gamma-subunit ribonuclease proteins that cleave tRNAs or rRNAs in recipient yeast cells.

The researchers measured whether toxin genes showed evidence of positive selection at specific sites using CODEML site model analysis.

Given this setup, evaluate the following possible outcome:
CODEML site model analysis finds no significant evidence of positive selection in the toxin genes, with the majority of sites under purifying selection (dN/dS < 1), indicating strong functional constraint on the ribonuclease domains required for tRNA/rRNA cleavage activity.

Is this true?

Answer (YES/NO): NO